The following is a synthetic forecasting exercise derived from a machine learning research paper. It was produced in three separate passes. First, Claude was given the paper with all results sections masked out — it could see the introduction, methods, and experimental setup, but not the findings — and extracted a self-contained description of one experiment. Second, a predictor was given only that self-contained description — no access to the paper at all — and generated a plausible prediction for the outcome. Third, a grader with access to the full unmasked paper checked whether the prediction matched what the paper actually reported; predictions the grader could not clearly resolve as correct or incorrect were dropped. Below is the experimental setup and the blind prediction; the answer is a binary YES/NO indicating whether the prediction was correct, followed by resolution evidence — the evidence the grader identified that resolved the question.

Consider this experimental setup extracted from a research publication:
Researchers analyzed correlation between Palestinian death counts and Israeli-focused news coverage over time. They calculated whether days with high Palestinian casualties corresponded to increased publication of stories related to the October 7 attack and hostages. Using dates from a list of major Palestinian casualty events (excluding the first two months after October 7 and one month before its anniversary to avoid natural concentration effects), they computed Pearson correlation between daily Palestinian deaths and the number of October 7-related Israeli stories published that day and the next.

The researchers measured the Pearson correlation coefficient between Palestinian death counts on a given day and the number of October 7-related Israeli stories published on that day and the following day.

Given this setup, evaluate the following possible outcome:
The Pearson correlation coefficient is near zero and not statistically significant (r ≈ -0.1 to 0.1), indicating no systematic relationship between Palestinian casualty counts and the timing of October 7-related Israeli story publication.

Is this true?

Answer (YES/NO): NO